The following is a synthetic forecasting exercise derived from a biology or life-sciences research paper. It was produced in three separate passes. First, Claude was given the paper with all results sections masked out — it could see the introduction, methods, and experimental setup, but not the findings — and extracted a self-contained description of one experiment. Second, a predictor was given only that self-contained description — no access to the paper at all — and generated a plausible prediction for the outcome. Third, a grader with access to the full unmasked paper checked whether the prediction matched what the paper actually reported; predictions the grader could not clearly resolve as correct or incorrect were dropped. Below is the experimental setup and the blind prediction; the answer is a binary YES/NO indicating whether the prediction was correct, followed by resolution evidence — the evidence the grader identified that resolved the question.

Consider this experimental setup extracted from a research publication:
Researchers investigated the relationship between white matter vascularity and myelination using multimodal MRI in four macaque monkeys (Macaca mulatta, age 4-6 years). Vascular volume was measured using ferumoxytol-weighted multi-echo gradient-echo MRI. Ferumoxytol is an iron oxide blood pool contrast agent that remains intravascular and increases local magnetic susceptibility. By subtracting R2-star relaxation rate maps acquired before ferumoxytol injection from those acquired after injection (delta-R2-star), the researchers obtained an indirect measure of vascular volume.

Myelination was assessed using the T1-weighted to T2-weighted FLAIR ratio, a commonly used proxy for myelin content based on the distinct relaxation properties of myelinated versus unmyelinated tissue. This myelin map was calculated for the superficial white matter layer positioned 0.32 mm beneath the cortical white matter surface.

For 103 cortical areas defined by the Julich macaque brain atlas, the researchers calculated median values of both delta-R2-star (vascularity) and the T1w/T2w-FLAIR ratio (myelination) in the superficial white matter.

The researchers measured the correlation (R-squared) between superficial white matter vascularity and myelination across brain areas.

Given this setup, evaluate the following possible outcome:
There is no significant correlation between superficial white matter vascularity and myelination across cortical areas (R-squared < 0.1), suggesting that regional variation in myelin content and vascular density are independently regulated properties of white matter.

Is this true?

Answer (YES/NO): NO